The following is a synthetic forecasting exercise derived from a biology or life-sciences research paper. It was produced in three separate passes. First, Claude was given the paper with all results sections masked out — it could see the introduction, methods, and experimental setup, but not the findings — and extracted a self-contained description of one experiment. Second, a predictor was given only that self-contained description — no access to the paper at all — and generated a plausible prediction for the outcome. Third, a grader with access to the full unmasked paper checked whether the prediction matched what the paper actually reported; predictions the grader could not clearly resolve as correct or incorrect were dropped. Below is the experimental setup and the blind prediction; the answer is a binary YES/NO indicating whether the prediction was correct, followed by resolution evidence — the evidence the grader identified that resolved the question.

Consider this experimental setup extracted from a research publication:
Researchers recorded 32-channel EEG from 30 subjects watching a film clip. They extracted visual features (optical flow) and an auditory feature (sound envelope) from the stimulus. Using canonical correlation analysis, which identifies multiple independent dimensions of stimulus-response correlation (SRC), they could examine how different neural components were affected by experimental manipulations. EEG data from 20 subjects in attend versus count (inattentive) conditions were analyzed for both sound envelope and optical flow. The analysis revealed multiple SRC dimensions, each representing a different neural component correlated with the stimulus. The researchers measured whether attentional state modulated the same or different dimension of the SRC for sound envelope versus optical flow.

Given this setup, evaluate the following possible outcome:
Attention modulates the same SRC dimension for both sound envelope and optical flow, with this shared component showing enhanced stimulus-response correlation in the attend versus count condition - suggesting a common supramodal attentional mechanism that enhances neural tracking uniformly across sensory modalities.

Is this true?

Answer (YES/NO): NO